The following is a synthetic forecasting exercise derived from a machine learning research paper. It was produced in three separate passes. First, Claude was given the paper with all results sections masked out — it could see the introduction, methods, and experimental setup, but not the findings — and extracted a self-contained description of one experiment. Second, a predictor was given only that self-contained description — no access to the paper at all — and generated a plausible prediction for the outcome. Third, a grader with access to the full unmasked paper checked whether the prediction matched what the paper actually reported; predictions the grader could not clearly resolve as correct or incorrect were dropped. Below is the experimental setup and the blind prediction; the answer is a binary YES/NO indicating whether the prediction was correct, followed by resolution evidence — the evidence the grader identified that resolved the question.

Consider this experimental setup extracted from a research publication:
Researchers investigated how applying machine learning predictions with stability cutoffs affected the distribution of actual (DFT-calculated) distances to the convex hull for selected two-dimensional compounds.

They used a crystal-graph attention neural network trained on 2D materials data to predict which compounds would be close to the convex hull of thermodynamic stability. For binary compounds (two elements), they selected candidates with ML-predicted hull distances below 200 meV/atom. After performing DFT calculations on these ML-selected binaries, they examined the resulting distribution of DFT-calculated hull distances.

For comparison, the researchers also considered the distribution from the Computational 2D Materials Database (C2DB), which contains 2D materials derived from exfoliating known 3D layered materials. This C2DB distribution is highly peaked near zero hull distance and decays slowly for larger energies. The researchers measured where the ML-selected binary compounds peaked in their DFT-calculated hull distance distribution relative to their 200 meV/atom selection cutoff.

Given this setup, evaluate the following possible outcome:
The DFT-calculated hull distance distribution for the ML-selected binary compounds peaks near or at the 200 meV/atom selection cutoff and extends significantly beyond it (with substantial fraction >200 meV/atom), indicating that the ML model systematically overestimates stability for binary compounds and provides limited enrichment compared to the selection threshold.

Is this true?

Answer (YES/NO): NO